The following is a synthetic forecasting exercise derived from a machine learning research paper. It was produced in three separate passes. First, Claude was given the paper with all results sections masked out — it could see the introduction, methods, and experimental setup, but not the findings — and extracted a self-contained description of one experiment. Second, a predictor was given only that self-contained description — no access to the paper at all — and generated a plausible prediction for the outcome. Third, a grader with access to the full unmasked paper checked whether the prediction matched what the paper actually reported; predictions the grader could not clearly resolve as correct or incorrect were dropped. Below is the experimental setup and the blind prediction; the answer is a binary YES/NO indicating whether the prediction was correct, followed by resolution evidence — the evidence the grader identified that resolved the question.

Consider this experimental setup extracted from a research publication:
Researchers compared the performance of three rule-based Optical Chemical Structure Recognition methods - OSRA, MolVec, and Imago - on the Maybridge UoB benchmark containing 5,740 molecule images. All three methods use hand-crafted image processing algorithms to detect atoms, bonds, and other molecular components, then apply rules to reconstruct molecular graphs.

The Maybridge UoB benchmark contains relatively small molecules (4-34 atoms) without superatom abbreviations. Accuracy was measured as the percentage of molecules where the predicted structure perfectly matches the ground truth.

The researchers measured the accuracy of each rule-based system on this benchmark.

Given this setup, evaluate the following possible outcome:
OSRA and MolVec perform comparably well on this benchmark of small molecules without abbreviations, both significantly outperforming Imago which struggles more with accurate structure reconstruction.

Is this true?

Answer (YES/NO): YES